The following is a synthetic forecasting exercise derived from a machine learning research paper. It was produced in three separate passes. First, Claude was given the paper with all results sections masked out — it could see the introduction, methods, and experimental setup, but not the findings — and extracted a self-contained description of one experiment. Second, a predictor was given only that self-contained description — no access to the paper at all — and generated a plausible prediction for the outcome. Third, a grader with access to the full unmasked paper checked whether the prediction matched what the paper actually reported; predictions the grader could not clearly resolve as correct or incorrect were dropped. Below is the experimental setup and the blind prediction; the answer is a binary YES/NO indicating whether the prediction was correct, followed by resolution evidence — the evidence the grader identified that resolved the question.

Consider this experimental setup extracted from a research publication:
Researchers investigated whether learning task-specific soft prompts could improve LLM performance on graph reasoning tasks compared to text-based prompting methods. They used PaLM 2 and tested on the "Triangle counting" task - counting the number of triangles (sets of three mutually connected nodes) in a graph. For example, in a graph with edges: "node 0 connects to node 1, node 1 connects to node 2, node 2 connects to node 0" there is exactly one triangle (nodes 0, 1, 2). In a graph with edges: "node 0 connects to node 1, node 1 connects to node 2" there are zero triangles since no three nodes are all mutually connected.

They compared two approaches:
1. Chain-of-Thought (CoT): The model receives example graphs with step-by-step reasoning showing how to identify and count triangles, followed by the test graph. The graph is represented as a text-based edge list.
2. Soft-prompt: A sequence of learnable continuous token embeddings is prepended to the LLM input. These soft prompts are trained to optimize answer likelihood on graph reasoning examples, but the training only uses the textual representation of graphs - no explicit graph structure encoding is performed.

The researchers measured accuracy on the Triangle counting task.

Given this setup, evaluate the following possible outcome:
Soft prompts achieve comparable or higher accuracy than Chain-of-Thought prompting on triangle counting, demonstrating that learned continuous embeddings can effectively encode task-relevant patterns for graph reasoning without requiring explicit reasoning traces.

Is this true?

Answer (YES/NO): YES